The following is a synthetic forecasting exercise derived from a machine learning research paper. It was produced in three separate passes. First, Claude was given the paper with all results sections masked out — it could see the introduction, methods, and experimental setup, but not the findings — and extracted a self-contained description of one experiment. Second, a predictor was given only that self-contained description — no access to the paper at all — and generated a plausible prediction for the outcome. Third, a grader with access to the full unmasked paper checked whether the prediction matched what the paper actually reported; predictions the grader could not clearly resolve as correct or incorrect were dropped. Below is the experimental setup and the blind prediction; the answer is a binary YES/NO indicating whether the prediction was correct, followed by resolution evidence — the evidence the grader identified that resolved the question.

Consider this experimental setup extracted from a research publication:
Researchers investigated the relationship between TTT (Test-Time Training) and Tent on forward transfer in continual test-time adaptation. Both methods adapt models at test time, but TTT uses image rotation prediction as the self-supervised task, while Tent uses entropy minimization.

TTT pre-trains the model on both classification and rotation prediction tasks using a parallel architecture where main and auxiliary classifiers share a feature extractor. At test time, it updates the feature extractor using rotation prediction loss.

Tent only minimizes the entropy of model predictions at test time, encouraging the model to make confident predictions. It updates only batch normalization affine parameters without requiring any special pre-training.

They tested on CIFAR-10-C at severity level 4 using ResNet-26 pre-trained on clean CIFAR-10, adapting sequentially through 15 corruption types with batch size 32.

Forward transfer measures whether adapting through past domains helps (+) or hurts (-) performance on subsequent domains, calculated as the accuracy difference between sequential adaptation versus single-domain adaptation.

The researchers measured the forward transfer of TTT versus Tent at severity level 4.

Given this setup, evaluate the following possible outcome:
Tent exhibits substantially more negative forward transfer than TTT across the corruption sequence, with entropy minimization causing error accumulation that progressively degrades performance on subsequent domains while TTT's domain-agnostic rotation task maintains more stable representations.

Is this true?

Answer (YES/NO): NO